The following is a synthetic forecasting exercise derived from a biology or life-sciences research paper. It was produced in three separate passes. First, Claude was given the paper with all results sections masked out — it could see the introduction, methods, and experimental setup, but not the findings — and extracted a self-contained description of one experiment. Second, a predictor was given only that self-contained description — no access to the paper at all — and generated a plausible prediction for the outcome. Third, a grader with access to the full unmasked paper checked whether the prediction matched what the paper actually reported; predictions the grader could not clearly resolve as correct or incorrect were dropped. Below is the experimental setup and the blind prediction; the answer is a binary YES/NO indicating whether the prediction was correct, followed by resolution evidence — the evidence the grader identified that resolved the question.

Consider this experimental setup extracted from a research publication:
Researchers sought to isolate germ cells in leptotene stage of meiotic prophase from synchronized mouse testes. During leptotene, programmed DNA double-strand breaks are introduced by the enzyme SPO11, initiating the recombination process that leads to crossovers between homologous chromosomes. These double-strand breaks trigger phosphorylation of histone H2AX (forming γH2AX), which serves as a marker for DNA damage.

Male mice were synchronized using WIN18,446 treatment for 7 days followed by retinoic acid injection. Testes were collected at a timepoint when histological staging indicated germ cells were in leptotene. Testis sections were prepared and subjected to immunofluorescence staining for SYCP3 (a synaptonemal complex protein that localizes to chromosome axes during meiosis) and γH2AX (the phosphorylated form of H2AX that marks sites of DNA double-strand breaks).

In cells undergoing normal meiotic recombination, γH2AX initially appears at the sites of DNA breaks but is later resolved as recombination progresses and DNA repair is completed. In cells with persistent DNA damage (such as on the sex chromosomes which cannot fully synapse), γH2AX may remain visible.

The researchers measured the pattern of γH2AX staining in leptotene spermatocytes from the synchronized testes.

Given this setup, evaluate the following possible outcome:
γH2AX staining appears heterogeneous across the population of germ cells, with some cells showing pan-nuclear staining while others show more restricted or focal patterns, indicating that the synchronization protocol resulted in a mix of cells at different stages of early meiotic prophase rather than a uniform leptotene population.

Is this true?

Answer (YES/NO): NO